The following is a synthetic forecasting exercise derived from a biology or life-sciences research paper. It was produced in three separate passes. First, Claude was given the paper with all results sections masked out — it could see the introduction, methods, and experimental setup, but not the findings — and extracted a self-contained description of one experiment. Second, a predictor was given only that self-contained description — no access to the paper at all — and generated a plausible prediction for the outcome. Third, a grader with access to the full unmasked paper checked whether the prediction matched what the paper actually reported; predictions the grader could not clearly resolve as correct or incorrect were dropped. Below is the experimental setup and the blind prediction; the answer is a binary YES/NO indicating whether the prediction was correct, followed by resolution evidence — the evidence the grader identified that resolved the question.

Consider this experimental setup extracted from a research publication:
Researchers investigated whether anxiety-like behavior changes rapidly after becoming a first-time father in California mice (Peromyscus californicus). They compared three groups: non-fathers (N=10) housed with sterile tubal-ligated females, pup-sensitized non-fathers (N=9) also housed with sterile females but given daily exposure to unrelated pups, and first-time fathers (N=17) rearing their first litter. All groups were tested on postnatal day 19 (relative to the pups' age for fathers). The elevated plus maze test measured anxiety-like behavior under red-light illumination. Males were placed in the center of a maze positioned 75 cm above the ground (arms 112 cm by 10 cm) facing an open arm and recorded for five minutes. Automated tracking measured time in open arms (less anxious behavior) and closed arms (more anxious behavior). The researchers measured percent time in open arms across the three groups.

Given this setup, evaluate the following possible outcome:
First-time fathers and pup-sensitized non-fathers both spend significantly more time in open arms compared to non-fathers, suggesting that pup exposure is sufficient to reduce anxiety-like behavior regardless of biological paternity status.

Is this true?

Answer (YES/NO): NO